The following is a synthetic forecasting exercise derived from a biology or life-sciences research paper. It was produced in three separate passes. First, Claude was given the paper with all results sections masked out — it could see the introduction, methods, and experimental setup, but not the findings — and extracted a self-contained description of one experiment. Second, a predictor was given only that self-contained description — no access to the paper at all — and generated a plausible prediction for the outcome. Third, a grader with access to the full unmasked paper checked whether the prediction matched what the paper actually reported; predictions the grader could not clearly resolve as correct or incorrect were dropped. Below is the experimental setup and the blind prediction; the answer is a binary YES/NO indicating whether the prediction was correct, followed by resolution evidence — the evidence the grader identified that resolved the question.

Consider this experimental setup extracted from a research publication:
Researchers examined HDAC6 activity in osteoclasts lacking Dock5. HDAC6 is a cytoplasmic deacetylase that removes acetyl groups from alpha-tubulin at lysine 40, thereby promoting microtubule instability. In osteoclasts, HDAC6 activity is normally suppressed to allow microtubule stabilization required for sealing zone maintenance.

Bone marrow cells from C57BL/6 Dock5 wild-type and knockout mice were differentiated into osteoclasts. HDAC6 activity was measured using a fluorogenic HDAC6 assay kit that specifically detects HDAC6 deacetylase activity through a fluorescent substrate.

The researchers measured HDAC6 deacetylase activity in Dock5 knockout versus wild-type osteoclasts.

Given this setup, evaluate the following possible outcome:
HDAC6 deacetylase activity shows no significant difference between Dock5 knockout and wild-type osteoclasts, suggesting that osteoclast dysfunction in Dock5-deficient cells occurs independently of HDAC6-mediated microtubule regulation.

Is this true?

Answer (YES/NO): YES